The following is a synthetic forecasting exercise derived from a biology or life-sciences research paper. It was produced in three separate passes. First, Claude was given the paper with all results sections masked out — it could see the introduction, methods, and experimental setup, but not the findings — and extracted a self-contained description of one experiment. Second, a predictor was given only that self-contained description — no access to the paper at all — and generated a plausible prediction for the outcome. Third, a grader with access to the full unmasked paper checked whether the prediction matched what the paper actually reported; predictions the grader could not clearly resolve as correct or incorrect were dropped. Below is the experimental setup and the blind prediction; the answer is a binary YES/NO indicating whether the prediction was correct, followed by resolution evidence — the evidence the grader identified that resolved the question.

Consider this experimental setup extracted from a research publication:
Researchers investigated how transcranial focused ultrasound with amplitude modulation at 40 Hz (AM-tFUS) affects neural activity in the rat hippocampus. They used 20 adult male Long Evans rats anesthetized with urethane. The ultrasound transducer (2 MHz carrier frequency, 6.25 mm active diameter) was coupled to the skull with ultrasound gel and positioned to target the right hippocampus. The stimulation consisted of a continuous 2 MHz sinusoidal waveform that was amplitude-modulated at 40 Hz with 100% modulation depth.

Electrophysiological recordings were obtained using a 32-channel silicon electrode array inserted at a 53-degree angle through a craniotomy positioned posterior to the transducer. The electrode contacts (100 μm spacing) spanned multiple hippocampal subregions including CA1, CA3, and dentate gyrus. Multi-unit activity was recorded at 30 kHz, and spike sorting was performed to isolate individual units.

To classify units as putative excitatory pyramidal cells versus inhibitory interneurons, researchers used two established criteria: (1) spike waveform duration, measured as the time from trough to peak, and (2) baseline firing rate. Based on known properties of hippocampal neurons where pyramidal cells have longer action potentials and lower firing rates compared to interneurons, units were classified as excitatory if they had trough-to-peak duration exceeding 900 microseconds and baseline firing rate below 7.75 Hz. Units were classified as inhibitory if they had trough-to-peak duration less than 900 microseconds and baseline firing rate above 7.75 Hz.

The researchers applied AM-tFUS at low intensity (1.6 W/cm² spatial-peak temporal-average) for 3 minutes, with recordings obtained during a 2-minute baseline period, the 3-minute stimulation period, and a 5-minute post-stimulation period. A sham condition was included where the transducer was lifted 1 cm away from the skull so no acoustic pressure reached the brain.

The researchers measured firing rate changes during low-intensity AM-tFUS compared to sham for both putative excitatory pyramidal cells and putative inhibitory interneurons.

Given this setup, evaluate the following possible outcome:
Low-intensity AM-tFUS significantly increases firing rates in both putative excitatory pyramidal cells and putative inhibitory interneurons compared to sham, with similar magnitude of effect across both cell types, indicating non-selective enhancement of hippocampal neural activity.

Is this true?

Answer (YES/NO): NO